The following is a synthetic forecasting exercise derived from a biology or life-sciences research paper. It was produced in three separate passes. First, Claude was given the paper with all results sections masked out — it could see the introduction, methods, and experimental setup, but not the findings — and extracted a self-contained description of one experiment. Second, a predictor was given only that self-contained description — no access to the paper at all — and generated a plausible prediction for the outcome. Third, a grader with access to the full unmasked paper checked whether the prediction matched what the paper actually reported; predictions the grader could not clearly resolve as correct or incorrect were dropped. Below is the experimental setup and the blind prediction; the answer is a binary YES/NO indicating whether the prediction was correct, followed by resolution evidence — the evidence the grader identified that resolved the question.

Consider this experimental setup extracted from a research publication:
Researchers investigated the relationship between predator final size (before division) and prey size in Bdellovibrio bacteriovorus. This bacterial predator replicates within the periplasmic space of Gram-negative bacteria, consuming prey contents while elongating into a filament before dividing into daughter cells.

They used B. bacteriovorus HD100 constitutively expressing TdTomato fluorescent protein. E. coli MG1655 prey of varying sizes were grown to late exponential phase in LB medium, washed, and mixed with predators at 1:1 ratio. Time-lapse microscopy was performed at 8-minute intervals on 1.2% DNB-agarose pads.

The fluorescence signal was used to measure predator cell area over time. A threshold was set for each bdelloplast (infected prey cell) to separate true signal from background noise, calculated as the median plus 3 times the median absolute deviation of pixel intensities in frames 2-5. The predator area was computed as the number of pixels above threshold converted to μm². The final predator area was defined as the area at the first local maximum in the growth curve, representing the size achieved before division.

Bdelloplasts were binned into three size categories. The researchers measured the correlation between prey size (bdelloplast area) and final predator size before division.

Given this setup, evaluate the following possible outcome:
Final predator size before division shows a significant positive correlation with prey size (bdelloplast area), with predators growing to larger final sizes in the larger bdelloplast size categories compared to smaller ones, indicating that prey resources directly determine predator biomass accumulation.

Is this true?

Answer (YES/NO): YES